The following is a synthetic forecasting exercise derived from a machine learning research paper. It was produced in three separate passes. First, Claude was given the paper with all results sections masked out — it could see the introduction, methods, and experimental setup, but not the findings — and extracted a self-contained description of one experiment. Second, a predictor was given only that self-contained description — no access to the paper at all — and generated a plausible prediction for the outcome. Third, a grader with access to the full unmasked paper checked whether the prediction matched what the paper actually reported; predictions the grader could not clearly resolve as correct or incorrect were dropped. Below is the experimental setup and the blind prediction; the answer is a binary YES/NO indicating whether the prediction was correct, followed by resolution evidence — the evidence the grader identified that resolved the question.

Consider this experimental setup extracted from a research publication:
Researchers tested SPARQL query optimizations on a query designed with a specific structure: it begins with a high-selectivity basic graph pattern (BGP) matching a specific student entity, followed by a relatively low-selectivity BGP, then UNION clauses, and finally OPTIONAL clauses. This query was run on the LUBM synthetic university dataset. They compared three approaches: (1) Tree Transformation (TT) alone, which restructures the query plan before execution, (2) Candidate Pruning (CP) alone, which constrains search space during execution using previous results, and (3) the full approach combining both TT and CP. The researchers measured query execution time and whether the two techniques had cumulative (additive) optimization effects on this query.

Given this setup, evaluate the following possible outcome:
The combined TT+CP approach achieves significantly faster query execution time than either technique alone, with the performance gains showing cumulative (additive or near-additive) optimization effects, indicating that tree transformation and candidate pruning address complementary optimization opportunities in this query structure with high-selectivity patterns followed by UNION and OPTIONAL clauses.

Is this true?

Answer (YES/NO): YES